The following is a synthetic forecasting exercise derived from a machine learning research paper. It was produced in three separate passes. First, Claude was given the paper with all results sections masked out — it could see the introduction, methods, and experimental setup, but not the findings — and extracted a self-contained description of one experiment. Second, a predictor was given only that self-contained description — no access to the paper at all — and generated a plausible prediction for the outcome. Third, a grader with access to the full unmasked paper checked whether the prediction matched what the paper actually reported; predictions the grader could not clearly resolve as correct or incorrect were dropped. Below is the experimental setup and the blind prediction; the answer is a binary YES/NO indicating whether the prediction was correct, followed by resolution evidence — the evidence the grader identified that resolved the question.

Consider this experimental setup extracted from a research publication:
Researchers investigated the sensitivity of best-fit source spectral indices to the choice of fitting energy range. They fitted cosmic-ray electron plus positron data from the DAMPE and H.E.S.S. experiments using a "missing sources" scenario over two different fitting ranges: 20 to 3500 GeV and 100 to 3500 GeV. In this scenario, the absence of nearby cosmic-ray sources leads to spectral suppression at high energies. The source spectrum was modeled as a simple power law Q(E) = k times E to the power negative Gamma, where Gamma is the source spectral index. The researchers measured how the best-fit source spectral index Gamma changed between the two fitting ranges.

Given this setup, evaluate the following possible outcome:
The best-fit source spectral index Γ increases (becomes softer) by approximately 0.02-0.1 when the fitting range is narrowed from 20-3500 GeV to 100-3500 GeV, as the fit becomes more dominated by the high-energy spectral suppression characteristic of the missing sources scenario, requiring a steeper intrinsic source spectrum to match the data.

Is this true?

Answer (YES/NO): NO